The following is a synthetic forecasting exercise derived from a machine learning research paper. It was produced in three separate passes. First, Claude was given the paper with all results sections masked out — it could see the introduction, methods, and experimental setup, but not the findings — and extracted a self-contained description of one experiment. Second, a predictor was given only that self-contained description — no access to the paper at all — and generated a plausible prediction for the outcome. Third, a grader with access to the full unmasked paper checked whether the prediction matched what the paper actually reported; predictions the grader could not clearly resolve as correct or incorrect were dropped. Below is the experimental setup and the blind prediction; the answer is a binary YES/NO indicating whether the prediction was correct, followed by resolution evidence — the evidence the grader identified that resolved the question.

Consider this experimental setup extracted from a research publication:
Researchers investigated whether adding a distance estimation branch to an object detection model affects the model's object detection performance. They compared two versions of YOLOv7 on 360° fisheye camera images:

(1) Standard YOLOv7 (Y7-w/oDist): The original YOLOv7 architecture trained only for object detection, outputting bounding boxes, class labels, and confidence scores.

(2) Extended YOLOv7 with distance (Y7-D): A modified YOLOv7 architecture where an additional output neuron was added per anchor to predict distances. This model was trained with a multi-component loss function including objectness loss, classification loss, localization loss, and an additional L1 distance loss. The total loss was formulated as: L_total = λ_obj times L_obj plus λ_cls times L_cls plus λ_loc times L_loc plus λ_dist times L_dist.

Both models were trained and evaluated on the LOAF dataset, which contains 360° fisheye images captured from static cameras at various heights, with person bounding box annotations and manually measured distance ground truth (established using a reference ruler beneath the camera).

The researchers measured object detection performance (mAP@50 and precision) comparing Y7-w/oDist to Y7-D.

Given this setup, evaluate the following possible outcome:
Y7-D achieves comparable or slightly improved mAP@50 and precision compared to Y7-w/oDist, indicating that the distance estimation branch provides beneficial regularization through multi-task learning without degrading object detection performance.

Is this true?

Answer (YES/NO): YES